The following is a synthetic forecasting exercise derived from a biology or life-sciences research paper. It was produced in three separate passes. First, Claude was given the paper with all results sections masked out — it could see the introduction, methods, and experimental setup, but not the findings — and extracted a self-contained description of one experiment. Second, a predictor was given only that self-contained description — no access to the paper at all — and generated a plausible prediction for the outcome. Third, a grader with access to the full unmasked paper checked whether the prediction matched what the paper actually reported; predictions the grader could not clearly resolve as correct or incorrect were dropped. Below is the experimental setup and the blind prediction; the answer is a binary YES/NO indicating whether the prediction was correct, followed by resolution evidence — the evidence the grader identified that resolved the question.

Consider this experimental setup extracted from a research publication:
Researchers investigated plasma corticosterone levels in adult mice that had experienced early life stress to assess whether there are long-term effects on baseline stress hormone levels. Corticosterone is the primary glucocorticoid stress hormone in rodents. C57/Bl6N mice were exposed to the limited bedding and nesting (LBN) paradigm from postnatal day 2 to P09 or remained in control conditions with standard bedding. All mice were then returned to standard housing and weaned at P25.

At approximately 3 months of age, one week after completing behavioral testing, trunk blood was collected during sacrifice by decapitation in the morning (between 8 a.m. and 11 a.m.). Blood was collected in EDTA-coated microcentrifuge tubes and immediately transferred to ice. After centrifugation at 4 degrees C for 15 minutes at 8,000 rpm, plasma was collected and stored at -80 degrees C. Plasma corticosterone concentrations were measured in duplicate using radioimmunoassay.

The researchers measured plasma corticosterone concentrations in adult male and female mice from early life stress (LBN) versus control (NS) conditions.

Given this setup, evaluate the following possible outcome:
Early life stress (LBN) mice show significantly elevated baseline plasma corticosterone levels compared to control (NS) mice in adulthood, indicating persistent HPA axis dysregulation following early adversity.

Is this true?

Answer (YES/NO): NO